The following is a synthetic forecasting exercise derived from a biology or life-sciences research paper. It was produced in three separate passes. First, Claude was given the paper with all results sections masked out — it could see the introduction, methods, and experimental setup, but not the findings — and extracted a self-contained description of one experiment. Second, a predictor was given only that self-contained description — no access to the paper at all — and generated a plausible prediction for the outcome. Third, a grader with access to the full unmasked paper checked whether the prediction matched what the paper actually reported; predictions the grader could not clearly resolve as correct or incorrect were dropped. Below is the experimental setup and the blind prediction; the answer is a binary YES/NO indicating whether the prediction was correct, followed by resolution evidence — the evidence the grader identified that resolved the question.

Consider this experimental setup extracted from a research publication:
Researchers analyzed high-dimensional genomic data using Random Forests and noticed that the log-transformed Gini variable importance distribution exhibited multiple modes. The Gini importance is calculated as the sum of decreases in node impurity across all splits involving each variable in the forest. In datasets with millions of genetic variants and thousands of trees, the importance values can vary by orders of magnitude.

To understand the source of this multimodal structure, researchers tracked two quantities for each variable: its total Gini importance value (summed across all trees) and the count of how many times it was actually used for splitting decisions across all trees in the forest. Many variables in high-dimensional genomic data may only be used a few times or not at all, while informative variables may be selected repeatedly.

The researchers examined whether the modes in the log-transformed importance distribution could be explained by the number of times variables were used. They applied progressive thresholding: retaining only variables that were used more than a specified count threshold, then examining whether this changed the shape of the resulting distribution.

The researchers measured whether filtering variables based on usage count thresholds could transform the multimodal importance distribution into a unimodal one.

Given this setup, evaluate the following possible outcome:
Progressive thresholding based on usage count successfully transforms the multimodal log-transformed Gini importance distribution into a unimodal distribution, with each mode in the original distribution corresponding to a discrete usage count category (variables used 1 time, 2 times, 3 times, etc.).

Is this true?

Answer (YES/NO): YES